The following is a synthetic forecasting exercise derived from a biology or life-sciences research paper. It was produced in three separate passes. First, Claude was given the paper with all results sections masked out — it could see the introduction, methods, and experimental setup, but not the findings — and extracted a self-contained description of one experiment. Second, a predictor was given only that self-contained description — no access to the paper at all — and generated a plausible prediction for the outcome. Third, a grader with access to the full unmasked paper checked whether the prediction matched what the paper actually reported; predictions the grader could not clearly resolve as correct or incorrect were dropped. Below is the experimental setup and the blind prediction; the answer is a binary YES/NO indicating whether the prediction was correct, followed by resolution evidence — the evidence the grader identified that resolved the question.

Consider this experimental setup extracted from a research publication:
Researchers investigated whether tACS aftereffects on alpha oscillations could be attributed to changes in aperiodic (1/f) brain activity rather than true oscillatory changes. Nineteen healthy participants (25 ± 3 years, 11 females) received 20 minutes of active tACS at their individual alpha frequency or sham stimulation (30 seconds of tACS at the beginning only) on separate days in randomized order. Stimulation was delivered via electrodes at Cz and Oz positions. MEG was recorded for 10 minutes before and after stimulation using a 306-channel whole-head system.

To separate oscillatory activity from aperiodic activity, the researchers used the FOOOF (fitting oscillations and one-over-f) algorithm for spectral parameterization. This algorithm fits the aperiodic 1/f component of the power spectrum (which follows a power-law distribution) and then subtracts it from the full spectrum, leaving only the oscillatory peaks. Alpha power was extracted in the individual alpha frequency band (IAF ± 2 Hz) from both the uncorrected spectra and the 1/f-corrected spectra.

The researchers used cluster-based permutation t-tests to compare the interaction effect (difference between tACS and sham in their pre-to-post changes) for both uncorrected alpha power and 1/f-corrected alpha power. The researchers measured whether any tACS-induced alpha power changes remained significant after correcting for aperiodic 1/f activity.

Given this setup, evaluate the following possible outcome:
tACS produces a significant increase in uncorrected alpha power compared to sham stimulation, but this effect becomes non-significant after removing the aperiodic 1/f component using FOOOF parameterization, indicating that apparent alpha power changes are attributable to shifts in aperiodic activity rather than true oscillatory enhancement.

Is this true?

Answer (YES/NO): NO